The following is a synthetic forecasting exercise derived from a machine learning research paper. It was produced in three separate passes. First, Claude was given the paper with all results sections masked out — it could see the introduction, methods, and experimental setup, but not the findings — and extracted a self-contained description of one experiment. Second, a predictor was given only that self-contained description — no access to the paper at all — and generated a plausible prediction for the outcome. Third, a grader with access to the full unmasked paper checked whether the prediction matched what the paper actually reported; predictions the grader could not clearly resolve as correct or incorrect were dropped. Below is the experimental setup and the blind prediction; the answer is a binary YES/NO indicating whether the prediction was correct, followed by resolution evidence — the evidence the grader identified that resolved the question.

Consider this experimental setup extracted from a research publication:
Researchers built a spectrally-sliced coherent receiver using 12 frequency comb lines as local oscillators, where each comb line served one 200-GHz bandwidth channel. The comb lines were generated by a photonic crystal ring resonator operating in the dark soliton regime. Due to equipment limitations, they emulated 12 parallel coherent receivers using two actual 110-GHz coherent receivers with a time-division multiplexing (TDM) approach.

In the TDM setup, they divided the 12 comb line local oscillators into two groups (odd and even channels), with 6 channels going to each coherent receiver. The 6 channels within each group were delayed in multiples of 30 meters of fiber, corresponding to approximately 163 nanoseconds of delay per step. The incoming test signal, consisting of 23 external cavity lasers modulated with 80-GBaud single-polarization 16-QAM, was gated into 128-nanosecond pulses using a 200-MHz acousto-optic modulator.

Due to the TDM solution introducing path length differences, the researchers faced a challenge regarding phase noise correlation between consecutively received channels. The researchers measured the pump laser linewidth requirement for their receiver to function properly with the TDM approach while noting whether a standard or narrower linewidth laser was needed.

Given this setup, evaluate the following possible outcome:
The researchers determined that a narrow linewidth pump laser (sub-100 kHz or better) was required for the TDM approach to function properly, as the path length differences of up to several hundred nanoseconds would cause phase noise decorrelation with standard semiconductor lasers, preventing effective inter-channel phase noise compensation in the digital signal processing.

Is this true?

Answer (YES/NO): YES